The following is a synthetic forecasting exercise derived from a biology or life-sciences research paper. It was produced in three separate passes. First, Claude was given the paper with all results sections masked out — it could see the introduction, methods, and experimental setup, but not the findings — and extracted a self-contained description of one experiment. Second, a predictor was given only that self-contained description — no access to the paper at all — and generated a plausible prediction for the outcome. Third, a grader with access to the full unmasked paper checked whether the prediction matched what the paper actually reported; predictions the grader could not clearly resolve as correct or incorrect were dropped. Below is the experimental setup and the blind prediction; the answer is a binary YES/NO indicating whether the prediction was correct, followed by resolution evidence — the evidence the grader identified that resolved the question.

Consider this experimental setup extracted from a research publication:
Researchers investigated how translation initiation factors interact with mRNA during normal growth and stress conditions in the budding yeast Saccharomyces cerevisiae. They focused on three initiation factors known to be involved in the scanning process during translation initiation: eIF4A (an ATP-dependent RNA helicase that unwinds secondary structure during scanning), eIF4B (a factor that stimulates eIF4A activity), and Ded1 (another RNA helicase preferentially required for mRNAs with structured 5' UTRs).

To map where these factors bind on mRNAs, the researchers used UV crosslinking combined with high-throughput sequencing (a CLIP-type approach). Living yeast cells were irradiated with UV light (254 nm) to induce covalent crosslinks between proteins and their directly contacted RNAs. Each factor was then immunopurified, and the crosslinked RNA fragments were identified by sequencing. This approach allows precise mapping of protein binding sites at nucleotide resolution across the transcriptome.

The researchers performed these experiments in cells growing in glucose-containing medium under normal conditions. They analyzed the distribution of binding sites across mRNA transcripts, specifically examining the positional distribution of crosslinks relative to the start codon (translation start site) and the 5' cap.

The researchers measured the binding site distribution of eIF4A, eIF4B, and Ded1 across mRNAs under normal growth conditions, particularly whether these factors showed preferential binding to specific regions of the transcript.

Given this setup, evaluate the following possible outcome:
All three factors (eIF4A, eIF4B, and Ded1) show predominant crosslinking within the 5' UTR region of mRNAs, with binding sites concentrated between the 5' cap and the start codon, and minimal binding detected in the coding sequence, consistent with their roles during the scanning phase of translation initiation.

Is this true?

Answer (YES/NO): NO